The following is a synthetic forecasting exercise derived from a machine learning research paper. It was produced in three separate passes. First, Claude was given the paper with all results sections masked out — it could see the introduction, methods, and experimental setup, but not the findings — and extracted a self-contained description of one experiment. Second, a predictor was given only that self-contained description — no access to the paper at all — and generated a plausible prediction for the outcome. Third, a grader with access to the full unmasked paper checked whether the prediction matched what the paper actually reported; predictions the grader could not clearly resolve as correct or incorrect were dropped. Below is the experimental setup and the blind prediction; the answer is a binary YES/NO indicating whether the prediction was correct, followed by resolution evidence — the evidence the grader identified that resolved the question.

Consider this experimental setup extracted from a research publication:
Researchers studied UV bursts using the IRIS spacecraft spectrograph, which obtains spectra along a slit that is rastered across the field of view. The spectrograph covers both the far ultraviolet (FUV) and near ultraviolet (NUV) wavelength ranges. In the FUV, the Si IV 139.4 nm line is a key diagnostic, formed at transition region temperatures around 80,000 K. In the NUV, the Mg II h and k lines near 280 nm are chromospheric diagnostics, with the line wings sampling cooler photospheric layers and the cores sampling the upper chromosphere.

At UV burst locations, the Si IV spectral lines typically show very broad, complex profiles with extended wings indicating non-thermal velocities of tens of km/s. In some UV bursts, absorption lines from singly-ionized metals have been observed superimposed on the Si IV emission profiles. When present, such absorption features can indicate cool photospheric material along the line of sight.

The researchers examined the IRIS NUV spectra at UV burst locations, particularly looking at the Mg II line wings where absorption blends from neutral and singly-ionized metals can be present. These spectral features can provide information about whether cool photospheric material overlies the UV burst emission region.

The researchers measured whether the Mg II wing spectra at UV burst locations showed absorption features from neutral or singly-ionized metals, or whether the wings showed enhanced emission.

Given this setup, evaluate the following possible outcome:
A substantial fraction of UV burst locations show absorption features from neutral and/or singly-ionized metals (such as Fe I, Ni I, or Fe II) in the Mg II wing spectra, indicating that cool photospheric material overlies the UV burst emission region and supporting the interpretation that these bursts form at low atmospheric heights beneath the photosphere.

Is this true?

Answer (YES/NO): NO